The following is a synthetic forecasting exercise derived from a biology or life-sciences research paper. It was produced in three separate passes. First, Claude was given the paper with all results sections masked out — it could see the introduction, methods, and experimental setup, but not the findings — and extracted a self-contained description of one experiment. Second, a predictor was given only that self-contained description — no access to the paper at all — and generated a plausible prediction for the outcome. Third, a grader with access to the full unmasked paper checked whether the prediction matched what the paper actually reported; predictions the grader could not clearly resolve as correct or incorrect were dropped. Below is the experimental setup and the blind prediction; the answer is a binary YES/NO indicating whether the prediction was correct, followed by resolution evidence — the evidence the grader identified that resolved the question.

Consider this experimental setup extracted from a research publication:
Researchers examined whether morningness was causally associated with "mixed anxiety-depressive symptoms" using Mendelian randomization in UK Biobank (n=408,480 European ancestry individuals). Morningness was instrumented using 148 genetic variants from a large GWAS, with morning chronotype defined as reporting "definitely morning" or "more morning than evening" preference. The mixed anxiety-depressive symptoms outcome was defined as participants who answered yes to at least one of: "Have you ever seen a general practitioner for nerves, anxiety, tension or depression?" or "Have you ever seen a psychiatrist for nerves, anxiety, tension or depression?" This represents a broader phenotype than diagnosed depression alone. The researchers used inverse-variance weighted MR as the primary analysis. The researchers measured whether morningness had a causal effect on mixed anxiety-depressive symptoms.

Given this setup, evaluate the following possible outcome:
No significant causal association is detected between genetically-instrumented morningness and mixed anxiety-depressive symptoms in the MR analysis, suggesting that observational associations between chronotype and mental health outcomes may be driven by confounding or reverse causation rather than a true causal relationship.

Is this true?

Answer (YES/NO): YES